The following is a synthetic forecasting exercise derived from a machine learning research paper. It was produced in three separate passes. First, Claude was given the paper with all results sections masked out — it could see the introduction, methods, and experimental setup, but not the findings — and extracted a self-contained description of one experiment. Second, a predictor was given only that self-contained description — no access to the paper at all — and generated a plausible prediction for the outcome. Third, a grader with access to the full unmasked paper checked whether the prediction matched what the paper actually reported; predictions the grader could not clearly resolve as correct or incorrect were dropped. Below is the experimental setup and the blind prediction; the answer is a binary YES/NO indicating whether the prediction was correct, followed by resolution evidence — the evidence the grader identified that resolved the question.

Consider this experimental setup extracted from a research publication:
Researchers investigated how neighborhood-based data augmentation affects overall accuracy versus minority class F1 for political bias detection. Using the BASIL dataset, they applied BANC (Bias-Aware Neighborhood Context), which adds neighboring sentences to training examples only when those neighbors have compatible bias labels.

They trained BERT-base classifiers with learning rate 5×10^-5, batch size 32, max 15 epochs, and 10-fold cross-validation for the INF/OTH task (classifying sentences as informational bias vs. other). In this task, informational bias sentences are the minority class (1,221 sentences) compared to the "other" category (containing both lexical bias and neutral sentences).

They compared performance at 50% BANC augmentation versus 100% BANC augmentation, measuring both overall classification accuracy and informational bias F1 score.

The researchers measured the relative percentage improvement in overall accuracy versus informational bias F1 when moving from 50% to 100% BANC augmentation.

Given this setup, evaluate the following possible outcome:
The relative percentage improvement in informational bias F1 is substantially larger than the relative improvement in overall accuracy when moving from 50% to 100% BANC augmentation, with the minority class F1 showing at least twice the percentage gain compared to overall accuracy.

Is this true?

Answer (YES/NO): YES